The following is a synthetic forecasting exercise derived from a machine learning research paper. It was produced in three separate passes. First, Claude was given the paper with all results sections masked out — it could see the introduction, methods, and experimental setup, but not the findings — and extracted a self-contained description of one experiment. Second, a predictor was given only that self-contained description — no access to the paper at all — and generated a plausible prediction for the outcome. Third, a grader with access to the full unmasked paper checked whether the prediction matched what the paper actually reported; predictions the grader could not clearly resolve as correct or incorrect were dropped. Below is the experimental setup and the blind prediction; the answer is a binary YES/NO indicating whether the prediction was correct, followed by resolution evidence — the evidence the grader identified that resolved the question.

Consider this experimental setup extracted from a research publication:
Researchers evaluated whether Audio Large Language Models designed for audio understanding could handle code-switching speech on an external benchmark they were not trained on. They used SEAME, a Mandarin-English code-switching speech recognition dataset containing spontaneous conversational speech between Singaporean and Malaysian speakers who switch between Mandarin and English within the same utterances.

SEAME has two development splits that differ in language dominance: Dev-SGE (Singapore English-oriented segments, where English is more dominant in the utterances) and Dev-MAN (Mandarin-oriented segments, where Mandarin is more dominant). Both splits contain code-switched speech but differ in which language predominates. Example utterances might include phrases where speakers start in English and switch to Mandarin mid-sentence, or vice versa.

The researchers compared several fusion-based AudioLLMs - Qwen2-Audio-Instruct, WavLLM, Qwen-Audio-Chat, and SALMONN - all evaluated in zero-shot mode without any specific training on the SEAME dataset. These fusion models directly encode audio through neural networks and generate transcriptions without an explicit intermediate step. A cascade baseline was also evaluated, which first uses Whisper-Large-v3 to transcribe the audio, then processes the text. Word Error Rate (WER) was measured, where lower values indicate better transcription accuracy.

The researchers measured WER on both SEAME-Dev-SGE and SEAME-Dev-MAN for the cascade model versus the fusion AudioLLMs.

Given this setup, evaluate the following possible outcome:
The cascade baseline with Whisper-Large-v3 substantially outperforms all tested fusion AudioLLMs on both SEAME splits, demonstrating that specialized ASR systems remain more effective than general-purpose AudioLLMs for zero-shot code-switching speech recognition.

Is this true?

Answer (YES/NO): NO